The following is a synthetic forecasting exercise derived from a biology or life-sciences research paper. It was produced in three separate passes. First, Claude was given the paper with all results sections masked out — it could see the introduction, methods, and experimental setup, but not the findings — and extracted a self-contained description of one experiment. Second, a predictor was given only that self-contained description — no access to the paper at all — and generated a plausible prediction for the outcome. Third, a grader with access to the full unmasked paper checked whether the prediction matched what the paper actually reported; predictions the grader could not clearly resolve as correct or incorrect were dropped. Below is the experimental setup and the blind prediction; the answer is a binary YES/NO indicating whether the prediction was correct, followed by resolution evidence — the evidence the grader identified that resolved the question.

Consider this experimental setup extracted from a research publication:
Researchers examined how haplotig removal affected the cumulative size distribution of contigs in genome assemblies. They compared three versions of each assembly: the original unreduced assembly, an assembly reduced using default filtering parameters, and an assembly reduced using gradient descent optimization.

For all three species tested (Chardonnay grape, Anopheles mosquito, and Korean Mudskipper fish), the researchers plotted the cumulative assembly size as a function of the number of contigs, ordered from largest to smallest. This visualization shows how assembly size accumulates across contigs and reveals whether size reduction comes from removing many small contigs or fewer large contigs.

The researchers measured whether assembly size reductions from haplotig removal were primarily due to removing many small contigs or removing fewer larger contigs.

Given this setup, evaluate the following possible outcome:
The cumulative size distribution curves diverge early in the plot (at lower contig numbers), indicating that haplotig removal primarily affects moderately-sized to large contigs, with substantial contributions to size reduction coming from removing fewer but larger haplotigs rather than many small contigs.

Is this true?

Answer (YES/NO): NO